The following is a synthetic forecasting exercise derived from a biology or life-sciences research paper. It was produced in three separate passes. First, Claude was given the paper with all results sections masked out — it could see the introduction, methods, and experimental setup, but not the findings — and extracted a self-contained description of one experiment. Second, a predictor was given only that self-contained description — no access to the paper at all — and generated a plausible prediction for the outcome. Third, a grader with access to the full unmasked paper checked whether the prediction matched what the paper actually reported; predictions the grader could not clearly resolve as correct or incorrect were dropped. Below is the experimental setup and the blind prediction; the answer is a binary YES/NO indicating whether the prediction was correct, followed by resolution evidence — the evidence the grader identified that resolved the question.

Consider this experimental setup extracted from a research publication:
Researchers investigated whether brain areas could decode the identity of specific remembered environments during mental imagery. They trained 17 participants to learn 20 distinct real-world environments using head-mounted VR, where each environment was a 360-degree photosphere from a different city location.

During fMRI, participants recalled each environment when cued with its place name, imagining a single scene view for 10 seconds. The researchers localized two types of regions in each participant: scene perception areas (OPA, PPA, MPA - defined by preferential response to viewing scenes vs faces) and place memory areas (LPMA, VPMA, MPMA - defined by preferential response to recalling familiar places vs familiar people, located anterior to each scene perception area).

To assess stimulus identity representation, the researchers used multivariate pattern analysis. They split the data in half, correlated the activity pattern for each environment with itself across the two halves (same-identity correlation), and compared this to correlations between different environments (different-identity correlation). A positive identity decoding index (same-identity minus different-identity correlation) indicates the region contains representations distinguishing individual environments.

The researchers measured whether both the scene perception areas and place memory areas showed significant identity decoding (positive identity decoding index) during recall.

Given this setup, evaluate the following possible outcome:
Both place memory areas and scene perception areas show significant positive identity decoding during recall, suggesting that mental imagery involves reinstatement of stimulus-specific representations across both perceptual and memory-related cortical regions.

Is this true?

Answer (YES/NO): YES